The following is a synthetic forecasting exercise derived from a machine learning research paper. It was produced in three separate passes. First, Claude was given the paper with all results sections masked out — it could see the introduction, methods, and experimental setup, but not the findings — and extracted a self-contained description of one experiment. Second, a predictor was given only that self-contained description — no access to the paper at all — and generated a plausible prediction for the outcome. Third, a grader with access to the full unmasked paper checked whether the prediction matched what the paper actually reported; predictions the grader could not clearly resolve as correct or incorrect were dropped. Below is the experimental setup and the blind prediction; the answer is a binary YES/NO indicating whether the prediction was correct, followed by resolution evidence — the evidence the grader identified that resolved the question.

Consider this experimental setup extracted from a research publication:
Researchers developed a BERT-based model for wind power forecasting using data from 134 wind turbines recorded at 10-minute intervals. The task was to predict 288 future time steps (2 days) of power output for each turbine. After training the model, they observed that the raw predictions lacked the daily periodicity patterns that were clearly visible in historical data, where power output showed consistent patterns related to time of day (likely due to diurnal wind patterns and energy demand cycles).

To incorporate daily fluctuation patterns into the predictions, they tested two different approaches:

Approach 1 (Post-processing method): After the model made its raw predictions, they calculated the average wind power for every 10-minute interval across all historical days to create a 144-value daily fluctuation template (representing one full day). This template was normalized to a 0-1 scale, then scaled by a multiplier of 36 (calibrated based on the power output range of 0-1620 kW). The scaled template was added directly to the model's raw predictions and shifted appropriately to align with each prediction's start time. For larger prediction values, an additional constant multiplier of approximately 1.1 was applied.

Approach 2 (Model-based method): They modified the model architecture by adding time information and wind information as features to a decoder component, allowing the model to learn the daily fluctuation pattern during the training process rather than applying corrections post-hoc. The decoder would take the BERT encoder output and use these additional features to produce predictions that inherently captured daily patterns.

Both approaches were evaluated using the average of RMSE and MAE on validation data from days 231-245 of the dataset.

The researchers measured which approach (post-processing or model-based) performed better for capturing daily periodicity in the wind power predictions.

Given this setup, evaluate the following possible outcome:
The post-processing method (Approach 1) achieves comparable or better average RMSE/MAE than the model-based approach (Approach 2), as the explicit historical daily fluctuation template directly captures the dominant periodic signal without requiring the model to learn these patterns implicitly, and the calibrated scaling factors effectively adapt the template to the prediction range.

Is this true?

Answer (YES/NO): YES